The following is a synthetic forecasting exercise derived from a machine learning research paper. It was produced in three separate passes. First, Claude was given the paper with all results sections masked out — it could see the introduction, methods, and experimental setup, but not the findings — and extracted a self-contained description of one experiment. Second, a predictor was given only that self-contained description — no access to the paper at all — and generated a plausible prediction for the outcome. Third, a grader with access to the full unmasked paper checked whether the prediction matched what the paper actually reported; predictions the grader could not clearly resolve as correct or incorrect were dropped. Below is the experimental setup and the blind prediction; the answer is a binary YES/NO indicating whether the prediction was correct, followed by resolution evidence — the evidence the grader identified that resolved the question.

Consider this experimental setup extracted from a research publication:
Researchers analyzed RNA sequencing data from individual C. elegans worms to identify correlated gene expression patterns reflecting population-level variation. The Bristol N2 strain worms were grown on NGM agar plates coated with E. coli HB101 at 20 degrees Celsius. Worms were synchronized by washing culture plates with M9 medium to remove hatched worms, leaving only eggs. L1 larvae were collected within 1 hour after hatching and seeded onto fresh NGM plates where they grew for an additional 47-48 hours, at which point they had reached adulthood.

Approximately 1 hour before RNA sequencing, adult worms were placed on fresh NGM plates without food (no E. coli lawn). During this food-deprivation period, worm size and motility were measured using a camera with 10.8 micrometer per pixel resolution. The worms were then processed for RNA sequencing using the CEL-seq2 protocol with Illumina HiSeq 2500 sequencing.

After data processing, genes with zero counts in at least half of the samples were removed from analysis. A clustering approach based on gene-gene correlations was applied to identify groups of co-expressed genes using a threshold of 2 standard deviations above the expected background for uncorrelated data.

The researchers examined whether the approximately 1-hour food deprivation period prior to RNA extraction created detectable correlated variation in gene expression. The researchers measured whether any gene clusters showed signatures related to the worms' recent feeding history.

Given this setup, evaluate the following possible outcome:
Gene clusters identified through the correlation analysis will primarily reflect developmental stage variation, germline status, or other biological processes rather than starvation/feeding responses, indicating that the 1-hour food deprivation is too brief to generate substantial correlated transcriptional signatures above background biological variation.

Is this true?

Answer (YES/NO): NO